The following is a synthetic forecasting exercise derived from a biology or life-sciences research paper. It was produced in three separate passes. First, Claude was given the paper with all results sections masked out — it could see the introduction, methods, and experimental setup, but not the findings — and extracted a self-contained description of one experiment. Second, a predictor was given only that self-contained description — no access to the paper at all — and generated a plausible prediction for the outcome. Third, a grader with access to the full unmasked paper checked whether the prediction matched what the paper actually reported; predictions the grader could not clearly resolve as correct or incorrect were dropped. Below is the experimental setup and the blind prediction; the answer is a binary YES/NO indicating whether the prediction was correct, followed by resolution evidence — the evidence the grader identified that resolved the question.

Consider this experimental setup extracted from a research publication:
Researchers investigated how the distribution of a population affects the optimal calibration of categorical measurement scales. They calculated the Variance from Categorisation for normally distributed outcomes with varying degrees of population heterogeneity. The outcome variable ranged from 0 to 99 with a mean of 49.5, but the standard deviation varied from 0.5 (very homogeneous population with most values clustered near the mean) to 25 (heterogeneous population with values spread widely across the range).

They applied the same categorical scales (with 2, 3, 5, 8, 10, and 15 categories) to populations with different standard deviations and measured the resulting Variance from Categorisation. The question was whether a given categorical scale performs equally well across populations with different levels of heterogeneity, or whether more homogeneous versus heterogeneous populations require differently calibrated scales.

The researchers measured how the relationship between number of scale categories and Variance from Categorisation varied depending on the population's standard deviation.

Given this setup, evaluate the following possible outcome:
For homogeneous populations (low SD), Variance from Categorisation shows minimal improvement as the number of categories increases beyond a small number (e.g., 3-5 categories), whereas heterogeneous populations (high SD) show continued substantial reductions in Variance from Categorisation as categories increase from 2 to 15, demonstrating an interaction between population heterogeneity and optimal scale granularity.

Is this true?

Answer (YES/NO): NO